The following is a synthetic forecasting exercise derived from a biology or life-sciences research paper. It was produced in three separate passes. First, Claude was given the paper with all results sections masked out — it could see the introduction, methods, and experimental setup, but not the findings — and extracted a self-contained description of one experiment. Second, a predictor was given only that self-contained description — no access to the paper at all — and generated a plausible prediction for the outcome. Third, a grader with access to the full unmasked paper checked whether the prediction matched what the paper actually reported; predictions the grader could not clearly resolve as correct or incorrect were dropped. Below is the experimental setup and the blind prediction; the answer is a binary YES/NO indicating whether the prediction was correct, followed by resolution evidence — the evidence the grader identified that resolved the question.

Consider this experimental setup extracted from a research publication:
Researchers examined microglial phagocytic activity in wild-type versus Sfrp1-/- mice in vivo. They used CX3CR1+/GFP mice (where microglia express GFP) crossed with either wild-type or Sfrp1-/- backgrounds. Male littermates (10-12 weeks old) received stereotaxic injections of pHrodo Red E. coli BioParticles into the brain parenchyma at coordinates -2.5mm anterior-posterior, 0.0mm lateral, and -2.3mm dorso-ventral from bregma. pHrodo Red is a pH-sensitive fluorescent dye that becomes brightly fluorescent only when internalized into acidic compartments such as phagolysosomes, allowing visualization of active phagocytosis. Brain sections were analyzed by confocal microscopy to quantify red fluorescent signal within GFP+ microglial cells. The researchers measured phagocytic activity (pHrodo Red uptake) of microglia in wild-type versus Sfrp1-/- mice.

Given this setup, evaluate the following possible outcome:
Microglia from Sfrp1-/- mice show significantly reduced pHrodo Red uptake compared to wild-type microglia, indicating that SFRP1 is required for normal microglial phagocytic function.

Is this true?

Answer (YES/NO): YES